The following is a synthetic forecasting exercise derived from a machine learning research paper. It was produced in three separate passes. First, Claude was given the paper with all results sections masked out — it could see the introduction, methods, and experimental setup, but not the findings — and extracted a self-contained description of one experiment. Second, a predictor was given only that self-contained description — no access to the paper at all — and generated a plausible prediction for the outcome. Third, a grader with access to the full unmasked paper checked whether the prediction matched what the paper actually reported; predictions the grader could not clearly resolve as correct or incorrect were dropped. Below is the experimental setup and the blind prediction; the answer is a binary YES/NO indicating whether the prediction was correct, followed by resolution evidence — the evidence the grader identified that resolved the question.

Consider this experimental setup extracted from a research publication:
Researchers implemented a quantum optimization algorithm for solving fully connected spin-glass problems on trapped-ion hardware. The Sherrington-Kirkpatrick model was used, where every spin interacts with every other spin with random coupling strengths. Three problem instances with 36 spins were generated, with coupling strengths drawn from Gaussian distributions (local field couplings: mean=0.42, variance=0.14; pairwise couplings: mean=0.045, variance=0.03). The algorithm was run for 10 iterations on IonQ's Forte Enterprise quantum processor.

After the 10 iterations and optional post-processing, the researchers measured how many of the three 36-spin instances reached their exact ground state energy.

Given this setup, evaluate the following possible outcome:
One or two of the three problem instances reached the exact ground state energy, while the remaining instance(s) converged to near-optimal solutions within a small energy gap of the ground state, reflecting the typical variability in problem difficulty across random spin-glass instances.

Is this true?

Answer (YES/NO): NO